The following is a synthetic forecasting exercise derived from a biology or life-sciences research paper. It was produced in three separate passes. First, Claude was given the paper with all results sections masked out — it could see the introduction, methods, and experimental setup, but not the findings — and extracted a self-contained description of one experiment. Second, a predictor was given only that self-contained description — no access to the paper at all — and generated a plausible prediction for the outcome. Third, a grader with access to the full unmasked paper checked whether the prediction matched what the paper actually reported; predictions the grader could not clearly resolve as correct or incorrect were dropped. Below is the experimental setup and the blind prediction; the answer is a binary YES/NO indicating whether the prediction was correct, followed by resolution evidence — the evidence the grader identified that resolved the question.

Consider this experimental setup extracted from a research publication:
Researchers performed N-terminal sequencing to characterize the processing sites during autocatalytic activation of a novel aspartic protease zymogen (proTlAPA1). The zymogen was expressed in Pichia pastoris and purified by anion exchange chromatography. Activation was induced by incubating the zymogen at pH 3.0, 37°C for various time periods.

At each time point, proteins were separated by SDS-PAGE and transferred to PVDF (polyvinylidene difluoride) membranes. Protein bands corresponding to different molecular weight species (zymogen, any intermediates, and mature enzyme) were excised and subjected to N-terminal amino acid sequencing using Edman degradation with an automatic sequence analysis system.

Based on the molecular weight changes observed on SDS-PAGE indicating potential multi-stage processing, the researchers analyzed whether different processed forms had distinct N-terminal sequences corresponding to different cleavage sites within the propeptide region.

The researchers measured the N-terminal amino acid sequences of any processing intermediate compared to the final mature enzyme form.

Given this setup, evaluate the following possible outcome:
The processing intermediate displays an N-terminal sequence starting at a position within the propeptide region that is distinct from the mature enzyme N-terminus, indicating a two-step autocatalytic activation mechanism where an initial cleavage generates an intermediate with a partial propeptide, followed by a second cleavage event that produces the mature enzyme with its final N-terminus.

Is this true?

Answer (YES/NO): YES